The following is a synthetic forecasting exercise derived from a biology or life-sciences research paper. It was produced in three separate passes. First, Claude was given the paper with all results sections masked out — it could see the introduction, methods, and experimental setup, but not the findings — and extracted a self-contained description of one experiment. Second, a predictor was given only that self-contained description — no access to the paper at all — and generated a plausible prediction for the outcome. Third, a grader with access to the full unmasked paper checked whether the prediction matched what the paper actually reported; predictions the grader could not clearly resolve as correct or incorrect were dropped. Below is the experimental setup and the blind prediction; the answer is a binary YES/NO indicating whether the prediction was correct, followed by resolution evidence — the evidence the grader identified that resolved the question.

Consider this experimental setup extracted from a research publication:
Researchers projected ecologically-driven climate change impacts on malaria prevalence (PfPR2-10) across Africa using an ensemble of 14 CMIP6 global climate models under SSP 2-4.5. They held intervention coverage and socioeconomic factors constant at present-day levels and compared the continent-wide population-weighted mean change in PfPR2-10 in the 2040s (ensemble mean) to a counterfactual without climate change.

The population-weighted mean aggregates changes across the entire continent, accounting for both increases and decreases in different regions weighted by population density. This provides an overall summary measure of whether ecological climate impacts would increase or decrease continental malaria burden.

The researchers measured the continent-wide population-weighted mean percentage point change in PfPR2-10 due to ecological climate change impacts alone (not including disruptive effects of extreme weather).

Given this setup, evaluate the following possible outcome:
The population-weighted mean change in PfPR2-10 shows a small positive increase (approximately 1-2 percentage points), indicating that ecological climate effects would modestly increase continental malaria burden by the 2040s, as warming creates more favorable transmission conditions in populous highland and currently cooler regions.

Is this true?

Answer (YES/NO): NO